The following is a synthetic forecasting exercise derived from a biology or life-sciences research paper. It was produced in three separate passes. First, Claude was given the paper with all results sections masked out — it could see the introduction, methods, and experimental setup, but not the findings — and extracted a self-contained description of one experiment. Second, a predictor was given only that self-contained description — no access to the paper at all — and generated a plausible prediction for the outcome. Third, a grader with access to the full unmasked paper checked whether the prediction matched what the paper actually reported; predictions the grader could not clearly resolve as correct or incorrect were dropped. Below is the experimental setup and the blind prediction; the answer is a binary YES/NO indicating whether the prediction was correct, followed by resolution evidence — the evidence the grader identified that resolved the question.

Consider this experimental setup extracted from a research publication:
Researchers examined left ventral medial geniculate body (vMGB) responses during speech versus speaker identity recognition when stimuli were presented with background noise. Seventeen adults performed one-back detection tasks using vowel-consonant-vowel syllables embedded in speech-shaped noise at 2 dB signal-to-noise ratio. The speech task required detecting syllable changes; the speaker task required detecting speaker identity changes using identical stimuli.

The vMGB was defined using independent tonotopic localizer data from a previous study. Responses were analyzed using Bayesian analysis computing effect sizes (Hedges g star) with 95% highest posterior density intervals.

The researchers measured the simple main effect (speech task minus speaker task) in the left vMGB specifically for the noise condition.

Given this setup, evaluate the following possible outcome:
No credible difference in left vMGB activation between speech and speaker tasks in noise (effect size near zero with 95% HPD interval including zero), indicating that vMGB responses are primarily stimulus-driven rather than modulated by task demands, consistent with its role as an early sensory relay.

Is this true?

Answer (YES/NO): NO